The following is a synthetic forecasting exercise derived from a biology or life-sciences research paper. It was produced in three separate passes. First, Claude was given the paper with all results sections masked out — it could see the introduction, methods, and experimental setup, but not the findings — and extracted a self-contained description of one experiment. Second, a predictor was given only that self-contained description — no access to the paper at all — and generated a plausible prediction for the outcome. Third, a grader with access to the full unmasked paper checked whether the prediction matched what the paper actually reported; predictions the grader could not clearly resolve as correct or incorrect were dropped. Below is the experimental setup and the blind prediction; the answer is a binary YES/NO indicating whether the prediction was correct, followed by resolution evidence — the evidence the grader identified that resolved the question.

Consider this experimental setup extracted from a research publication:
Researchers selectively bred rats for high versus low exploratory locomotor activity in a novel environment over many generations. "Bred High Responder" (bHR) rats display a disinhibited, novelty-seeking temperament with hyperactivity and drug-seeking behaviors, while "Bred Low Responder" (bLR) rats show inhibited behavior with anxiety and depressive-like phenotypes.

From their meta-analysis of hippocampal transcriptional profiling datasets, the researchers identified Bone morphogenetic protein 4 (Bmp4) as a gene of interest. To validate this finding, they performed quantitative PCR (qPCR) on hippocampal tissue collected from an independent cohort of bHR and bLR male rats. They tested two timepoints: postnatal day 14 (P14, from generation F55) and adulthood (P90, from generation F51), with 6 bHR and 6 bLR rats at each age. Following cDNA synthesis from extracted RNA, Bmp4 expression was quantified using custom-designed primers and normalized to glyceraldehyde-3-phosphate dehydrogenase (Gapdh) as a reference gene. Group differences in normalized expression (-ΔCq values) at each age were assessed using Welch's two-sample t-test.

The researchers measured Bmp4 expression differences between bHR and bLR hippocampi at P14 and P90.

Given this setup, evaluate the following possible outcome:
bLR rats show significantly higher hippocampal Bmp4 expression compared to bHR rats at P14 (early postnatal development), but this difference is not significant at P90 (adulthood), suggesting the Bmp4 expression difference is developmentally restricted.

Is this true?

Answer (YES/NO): NO